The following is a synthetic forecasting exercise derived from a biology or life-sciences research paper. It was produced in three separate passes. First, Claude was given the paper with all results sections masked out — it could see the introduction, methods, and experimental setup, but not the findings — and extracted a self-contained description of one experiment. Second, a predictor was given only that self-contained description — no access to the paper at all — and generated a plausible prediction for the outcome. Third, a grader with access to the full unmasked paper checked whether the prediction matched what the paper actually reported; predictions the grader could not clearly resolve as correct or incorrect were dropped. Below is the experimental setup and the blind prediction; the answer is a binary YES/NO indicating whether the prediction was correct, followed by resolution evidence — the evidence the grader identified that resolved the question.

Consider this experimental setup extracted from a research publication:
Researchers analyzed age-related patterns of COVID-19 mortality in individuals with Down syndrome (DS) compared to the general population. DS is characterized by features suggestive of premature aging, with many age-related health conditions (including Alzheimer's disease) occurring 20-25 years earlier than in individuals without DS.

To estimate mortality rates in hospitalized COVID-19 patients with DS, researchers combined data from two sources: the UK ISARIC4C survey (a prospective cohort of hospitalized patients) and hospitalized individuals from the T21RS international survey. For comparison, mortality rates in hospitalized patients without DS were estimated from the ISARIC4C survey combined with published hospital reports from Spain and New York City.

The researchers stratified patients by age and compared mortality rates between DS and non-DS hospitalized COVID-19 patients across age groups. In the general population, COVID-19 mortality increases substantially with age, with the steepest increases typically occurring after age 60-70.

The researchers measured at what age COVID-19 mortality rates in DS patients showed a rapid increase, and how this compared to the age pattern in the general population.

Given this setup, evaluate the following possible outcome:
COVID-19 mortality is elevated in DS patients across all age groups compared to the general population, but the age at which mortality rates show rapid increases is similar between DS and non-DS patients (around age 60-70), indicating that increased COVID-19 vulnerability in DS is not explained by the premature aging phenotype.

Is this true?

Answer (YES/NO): NO